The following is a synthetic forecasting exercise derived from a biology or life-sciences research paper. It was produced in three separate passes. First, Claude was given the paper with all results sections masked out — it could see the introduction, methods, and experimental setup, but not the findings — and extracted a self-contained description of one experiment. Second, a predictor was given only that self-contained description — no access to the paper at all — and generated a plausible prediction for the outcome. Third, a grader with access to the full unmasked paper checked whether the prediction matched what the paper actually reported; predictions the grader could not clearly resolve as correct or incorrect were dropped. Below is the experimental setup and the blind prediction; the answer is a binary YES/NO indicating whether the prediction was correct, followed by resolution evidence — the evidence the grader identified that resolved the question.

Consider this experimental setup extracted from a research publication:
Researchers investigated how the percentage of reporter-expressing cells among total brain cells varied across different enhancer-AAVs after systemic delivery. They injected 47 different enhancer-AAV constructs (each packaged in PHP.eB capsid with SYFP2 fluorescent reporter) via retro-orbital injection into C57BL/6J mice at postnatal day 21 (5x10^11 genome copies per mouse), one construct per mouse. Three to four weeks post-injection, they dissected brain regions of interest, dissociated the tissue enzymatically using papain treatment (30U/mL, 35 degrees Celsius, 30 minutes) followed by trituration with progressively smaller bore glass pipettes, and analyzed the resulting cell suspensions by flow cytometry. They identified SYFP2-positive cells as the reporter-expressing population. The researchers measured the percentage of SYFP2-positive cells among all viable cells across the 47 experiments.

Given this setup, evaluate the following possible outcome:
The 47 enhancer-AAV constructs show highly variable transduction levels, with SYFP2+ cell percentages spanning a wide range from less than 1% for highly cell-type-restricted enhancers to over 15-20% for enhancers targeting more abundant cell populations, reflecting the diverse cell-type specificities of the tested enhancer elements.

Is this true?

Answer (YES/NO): YES